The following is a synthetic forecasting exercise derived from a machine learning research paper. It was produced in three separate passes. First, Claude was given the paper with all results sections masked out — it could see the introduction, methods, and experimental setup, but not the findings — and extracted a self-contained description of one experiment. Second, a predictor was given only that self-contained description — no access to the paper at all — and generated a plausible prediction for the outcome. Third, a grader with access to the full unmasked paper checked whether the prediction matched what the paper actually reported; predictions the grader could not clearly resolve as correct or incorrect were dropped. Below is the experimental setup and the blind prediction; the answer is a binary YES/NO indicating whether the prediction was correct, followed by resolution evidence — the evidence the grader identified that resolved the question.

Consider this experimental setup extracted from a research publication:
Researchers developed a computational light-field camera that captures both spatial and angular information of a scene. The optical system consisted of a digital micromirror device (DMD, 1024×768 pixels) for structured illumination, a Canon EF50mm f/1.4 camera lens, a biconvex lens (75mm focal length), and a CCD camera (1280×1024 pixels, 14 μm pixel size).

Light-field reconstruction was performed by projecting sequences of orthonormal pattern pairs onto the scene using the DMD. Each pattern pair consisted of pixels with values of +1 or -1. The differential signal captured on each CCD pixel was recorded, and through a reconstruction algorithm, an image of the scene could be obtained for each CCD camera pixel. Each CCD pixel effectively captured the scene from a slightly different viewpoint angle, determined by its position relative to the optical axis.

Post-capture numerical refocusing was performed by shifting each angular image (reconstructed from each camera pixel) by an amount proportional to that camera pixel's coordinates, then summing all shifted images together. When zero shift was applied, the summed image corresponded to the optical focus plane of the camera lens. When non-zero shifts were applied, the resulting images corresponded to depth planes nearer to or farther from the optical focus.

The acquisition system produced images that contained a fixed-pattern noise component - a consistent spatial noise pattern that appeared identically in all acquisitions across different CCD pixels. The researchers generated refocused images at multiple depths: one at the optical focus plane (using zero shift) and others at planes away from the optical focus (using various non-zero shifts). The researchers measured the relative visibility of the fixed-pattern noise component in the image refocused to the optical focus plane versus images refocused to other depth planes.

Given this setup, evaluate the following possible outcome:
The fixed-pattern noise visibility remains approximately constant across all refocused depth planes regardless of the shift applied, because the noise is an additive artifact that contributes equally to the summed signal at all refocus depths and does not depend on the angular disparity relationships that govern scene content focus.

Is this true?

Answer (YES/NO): NO